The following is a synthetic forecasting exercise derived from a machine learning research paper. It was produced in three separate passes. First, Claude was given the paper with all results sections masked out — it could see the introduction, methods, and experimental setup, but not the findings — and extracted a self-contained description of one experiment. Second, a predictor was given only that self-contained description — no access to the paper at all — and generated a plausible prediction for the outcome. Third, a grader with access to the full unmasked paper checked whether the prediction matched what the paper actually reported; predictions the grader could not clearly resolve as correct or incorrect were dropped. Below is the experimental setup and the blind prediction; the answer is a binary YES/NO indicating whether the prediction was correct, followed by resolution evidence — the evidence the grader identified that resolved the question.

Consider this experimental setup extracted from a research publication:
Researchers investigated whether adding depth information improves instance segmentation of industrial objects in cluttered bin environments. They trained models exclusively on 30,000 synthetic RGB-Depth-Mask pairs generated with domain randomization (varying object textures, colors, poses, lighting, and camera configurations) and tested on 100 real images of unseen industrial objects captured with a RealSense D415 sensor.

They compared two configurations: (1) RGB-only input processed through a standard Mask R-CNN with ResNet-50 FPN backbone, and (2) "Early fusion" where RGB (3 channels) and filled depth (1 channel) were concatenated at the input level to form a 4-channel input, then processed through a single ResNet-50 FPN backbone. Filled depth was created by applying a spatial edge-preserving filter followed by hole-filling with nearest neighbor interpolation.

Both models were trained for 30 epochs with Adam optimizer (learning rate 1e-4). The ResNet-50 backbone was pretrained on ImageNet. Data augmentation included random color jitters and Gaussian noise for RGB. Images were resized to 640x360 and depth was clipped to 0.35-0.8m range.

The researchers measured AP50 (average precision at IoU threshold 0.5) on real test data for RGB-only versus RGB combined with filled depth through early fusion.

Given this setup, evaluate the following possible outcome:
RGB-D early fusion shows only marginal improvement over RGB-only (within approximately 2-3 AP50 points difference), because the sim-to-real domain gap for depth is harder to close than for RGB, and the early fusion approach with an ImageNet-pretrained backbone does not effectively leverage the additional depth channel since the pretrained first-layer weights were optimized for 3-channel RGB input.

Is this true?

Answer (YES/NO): NO